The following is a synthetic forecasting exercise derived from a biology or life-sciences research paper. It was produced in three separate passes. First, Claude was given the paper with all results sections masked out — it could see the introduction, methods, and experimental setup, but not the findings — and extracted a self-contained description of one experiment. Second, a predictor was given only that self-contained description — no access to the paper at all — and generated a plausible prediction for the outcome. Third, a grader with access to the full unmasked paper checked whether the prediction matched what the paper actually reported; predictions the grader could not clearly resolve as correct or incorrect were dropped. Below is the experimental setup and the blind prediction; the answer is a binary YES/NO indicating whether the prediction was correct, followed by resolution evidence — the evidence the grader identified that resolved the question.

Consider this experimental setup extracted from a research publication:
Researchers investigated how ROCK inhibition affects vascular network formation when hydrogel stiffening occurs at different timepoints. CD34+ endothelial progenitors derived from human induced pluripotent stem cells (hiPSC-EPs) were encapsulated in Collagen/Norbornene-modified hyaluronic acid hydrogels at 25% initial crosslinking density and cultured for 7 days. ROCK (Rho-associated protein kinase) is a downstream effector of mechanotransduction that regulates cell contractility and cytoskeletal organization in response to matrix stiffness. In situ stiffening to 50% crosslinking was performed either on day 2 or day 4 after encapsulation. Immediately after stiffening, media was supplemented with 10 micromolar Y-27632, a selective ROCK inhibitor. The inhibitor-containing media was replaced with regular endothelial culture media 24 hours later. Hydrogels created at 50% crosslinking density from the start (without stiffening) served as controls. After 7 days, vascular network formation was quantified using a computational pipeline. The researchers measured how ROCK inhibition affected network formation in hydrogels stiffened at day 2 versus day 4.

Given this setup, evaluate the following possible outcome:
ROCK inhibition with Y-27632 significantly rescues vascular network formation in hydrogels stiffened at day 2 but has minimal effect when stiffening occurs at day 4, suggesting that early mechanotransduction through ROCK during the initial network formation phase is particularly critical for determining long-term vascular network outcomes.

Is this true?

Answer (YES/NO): NO